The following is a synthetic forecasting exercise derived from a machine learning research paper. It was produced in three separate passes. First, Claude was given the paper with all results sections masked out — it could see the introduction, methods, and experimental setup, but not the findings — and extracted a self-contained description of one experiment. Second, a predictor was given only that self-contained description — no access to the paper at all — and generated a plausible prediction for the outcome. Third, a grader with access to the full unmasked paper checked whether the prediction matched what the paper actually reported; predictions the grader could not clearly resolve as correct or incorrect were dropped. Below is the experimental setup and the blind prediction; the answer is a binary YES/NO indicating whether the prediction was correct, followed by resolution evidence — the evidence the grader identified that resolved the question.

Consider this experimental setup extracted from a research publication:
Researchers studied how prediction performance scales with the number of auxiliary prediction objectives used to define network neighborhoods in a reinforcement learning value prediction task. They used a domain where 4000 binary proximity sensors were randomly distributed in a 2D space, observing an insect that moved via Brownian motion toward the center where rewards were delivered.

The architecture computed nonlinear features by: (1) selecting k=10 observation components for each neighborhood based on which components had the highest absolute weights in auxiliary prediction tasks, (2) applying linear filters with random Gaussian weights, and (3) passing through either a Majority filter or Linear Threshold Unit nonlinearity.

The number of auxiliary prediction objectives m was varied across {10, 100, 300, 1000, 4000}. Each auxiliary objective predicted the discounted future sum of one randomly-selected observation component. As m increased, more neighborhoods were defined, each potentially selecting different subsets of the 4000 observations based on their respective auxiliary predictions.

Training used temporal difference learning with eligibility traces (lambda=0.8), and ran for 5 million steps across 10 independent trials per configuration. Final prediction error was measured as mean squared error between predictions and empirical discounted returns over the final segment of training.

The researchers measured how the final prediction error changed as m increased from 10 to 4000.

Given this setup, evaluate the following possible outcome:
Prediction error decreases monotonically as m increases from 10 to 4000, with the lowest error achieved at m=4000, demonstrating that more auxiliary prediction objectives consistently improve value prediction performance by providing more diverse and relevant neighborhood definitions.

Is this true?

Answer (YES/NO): YES